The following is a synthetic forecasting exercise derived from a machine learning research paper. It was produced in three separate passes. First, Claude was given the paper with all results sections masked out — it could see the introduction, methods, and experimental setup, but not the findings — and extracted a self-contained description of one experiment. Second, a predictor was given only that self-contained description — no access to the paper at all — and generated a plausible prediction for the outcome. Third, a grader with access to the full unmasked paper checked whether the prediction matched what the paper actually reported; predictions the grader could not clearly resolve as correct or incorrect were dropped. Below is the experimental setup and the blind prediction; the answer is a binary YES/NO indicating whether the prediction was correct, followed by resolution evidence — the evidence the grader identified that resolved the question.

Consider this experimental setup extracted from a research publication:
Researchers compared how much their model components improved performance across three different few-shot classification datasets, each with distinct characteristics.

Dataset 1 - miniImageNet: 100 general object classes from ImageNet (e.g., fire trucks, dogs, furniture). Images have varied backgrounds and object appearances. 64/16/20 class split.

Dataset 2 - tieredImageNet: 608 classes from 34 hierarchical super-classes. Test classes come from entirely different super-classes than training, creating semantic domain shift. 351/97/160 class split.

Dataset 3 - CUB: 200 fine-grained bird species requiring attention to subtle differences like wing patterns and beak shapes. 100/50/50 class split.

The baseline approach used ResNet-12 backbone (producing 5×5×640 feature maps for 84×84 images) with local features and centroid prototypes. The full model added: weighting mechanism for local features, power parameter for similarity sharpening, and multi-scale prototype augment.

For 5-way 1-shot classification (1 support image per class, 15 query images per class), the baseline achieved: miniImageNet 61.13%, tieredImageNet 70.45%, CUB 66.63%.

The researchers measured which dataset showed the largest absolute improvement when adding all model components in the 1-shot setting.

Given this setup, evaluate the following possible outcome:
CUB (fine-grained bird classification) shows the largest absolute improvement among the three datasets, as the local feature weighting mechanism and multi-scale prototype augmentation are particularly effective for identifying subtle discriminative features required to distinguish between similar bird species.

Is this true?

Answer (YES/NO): YES